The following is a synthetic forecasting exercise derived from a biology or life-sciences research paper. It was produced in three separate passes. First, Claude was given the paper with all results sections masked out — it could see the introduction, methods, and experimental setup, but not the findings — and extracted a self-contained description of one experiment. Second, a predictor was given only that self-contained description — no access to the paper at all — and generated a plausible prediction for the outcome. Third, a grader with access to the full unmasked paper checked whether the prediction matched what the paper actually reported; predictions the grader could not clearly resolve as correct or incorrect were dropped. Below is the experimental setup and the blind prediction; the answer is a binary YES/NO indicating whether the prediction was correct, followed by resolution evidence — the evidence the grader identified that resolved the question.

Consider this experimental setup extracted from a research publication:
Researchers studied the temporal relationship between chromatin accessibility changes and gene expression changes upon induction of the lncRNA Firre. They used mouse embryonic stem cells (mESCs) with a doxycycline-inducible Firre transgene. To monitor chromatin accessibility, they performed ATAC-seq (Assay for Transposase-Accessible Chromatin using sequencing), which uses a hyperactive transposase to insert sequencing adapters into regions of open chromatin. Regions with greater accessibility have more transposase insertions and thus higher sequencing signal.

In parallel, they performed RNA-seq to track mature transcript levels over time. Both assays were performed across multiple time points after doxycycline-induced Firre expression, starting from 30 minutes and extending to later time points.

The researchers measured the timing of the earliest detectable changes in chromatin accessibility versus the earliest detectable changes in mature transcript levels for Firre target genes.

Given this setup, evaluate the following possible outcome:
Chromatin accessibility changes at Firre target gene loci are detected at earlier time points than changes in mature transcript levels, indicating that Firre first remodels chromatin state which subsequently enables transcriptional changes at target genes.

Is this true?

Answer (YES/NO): YES